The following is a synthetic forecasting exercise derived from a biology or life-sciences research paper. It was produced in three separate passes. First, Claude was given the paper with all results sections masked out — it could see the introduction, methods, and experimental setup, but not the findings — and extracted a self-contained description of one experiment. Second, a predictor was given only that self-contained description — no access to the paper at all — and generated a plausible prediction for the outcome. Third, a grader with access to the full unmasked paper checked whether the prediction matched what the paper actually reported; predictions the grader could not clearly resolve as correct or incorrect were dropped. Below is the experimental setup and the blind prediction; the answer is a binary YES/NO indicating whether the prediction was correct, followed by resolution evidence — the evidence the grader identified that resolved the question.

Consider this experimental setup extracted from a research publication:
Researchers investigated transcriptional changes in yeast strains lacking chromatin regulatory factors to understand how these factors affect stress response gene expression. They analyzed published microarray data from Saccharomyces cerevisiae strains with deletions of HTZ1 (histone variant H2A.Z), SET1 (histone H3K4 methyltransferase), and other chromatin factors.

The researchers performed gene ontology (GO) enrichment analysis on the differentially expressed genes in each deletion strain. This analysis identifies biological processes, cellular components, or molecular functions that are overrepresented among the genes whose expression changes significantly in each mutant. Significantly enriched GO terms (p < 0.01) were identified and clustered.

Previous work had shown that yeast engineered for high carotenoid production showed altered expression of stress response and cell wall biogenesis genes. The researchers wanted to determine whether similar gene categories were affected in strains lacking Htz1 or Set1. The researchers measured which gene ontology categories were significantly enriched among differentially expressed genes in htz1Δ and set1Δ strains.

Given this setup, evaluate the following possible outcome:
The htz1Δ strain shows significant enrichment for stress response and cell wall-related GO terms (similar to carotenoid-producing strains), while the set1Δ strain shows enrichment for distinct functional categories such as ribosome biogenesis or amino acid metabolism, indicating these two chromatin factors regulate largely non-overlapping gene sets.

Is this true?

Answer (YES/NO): NO